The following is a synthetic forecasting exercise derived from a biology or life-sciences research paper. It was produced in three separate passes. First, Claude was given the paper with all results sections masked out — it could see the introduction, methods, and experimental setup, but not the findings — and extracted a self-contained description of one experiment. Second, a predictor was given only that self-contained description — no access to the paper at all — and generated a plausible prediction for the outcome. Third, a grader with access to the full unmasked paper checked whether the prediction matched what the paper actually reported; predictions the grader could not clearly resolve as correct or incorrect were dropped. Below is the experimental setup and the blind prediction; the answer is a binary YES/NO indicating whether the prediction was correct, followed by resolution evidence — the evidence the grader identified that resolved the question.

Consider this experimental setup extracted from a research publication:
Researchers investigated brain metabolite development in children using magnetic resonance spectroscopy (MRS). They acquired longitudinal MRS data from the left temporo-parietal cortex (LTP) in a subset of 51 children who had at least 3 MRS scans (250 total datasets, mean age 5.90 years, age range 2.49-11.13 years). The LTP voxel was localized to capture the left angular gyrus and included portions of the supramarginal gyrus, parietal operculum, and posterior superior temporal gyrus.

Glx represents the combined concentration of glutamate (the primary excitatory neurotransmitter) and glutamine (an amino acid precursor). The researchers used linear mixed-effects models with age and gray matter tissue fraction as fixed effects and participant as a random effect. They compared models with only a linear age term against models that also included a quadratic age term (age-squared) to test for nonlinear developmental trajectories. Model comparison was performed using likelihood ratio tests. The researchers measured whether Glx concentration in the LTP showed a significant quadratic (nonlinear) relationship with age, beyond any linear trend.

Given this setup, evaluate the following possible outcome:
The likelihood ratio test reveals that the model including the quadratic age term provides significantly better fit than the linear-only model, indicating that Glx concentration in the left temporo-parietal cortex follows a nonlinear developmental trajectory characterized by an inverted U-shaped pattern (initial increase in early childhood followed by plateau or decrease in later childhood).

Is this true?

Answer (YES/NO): YES